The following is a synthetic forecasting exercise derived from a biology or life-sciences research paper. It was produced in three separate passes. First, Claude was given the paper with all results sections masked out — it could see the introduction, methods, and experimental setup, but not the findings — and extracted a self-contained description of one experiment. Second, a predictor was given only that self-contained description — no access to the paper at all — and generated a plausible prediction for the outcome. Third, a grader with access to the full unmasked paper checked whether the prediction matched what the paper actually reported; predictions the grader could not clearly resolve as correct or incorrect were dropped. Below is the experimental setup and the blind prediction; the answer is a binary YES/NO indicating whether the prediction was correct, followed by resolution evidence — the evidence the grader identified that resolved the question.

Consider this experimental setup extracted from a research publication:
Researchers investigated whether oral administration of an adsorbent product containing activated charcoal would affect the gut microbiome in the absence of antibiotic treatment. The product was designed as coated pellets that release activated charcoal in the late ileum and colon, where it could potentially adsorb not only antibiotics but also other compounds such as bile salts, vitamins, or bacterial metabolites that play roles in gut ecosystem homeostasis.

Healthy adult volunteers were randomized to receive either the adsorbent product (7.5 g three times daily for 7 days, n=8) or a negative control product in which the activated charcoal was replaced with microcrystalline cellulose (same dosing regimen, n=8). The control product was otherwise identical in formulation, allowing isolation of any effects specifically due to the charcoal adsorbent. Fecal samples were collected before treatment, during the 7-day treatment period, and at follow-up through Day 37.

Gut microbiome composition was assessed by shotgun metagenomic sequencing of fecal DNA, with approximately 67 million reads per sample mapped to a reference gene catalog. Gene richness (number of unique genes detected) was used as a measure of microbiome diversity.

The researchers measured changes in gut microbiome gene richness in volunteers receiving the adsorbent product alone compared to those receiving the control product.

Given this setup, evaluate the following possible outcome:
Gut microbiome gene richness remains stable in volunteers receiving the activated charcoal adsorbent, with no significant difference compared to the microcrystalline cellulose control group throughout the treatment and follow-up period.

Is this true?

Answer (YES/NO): YES